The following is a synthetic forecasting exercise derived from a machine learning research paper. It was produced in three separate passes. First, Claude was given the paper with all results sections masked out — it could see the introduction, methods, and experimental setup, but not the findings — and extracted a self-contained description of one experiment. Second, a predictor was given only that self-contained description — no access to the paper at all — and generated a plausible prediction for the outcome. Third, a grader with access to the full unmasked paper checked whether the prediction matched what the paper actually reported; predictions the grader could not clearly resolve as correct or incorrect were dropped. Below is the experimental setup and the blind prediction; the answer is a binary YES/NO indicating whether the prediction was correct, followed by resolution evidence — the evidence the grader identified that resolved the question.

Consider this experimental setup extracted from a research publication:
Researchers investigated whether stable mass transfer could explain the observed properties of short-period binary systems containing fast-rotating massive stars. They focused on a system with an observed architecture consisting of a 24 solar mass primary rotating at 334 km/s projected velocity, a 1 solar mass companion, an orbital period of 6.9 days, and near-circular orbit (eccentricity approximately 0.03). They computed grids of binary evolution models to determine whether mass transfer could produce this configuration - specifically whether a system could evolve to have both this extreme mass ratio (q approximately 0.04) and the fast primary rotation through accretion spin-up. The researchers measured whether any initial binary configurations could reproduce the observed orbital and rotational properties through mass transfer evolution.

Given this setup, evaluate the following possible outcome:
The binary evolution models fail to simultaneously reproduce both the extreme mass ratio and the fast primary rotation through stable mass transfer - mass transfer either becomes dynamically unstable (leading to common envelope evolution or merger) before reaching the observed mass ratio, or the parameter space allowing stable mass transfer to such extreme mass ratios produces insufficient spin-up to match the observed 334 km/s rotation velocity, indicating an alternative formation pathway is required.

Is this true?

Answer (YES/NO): YES